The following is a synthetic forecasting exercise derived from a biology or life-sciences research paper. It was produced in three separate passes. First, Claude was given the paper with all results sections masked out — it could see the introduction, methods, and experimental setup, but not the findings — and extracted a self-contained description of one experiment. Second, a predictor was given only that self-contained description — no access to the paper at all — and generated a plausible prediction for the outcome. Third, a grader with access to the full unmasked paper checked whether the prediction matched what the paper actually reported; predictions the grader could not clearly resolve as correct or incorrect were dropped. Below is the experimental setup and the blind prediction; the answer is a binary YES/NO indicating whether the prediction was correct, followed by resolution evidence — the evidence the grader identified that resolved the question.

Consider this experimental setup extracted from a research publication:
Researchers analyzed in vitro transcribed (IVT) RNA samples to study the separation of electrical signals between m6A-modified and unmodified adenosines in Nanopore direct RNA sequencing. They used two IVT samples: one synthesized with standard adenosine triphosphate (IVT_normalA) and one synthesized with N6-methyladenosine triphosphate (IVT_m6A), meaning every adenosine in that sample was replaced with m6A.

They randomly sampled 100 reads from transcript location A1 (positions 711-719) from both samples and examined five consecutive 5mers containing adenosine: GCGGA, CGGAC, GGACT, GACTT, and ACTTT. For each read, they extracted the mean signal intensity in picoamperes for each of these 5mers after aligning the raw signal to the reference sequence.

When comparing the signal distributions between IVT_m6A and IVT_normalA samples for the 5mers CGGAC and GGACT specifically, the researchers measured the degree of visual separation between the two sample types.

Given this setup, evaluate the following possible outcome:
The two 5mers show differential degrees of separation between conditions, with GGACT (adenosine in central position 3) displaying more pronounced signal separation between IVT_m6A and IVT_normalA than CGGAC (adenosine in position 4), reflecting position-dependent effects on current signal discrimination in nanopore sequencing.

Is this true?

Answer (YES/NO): NO